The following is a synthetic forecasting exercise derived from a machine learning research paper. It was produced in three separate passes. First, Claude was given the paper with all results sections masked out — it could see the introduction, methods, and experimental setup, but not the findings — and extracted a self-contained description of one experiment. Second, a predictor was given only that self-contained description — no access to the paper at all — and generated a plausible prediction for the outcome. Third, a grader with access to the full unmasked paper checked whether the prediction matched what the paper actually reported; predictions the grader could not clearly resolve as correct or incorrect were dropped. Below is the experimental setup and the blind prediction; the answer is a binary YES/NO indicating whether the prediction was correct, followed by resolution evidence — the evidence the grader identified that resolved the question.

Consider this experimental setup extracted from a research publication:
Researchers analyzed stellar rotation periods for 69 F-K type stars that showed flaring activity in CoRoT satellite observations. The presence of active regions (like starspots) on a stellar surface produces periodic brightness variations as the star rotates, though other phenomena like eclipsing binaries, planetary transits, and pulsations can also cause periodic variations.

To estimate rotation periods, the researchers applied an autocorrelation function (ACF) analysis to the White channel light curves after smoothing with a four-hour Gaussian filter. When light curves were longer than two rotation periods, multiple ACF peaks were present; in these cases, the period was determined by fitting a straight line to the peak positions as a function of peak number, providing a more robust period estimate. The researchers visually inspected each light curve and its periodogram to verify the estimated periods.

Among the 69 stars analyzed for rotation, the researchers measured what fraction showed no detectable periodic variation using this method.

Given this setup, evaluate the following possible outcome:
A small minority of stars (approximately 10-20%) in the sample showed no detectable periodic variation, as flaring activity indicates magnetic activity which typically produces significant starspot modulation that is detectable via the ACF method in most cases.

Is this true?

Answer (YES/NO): NO